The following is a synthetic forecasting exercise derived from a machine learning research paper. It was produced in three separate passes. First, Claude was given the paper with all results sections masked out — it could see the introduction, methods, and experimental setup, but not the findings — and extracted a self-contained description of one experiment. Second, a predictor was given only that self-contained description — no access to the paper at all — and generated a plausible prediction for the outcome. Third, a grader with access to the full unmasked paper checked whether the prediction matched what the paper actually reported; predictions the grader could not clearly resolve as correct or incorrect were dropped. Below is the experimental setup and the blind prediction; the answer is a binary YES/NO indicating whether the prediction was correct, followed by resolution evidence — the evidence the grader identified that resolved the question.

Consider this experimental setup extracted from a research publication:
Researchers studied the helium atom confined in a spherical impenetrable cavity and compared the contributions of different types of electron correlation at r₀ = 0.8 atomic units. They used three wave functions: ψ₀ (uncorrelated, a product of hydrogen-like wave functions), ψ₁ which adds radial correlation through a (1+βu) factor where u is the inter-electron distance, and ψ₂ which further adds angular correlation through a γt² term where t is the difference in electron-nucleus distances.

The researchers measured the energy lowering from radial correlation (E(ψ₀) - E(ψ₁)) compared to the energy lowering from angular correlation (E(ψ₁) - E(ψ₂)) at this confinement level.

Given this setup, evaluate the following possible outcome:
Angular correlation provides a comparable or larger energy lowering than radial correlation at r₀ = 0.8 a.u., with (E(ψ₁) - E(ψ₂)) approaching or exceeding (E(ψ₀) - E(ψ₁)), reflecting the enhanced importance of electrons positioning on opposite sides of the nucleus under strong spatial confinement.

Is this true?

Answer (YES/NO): NO